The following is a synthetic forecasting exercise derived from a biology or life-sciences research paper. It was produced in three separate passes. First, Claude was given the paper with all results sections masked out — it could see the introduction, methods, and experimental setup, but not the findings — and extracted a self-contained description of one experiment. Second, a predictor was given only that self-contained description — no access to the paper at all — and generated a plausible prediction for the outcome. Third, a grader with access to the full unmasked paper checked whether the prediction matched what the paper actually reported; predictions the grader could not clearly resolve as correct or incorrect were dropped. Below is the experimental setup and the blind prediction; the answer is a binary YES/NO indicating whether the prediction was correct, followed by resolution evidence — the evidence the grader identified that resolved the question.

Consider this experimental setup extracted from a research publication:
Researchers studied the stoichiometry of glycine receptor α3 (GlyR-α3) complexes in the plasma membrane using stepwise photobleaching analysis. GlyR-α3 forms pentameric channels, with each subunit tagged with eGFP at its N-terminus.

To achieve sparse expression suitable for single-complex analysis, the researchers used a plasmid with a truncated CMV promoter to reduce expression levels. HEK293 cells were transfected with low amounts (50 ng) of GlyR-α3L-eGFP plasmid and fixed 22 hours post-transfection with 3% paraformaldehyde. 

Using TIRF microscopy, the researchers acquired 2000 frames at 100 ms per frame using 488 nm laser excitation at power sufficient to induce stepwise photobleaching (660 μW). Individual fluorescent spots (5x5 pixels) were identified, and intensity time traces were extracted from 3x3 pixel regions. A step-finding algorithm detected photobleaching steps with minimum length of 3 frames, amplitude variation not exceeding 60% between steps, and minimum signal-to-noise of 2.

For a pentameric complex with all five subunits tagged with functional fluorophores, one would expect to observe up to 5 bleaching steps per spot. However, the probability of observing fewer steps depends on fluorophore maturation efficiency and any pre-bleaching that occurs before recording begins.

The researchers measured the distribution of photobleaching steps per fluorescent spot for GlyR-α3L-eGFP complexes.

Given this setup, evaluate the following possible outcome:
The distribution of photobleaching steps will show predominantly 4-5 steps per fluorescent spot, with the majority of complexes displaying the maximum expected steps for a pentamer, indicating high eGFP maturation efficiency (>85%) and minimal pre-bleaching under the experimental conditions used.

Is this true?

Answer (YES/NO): NO